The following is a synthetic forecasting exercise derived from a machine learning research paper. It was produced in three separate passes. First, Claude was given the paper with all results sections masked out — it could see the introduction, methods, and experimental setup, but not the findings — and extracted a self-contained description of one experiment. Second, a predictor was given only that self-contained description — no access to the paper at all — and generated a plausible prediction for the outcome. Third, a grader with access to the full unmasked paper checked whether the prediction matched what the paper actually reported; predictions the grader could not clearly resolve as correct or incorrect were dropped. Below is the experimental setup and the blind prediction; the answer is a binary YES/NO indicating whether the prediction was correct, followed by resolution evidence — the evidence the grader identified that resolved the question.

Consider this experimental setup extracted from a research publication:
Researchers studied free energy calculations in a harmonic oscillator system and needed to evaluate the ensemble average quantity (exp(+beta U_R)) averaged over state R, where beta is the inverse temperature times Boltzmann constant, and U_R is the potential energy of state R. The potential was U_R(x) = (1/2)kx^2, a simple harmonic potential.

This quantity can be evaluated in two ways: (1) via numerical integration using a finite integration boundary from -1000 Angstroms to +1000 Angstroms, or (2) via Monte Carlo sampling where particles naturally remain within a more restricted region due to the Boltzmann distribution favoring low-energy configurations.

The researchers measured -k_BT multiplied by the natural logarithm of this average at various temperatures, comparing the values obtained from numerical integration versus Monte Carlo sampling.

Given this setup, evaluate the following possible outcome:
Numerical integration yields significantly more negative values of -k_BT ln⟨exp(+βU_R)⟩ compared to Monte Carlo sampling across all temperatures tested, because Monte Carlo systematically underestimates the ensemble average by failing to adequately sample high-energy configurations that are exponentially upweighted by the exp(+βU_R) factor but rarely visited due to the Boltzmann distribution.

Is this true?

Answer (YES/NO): YES